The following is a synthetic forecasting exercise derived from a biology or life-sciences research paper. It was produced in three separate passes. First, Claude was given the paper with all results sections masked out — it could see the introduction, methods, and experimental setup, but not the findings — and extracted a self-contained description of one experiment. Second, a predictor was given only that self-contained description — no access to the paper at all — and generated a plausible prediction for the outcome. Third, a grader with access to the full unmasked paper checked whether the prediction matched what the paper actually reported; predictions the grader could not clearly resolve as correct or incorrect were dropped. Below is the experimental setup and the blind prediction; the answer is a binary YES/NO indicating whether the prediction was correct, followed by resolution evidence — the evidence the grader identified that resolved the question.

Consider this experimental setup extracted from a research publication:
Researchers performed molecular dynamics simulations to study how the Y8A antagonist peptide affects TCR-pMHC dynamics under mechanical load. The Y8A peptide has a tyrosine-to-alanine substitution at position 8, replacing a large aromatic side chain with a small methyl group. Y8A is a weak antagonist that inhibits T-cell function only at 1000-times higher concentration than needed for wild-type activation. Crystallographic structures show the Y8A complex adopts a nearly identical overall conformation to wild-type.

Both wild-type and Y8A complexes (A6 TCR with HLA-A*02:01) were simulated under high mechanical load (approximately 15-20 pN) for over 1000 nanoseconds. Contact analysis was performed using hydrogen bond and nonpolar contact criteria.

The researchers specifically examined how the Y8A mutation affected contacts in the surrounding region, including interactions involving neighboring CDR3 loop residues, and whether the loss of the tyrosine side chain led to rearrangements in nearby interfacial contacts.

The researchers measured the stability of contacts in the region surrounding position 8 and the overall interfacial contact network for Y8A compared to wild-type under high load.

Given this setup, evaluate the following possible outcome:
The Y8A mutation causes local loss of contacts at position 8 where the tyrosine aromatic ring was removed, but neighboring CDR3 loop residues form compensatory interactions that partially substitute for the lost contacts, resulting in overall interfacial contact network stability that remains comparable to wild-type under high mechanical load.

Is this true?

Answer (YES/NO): NO